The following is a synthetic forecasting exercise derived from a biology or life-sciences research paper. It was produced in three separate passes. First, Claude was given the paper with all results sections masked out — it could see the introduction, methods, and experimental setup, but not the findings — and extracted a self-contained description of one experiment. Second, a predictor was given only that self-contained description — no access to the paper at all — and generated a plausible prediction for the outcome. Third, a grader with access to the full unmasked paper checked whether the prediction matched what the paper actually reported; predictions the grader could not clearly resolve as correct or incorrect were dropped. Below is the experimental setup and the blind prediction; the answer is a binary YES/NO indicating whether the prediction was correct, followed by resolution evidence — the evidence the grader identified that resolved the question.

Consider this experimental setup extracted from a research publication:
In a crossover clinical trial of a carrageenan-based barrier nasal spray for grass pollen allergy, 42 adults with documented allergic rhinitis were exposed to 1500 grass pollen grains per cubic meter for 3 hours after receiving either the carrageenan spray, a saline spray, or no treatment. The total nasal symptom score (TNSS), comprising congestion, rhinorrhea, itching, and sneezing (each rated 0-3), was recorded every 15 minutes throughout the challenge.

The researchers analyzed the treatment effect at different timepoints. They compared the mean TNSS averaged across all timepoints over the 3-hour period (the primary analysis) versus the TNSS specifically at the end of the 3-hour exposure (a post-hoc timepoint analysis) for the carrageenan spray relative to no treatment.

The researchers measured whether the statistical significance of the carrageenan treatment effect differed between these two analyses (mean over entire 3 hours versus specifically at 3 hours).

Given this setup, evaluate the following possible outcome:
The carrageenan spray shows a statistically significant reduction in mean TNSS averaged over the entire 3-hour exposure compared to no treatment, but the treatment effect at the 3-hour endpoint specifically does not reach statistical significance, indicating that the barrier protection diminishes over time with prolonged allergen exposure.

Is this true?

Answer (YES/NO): NO